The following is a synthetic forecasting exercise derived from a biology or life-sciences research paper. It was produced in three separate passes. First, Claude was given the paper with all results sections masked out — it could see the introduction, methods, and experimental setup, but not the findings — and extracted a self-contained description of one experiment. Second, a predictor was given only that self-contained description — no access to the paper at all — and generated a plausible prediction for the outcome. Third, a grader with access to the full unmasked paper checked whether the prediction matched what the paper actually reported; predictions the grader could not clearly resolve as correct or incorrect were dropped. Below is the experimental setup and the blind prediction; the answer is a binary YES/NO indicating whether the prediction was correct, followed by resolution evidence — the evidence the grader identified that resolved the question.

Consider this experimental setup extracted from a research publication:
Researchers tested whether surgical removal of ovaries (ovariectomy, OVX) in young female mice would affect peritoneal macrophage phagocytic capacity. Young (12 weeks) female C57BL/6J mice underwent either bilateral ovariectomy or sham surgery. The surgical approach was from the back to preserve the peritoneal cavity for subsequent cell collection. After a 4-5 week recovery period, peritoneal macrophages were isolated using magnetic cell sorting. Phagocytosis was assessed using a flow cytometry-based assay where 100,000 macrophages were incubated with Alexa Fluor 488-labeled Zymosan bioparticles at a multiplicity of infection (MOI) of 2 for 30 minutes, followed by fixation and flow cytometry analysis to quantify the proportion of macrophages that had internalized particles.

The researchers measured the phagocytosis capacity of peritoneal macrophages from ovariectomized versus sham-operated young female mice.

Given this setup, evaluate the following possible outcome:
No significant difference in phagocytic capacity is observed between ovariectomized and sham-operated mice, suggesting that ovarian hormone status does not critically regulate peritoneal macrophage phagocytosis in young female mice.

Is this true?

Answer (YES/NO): NO